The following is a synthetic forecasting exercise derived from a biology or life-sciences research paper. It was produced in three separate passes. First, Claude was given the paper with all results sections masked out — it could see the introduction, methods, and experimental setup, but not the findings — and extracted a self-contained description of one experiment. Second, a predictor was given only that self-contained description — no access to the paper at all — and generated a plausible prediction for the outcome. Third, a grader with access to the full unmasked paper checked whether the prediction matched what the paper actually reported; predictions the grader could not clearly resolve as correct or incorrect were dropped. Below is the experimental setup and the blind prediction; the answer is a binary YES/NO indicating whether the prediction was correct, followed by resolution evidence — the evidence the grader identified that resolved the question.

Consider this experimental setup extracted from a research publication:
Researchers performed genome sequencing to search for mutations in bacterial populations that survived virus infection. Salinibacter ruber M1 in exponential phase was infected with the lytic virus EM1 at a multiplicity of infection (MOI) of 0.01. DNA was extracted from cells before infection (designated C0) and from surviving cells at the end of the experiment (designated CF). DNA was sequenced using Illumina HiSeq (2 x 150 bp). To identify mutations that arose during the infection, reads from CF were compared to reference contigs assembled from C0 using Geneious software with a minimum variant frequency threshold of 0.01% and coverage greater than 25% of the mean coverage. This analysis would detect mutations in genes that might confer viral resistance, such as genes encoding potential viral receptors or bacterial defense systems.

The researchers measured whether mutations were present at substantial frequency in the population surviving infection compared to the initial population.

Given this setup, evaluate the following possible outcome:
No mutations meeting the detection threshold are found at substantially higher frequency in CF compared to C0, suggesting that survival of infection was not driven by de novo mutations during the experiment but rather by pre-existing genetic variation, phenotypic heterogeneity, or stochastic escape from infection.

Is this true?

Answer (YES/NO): NO